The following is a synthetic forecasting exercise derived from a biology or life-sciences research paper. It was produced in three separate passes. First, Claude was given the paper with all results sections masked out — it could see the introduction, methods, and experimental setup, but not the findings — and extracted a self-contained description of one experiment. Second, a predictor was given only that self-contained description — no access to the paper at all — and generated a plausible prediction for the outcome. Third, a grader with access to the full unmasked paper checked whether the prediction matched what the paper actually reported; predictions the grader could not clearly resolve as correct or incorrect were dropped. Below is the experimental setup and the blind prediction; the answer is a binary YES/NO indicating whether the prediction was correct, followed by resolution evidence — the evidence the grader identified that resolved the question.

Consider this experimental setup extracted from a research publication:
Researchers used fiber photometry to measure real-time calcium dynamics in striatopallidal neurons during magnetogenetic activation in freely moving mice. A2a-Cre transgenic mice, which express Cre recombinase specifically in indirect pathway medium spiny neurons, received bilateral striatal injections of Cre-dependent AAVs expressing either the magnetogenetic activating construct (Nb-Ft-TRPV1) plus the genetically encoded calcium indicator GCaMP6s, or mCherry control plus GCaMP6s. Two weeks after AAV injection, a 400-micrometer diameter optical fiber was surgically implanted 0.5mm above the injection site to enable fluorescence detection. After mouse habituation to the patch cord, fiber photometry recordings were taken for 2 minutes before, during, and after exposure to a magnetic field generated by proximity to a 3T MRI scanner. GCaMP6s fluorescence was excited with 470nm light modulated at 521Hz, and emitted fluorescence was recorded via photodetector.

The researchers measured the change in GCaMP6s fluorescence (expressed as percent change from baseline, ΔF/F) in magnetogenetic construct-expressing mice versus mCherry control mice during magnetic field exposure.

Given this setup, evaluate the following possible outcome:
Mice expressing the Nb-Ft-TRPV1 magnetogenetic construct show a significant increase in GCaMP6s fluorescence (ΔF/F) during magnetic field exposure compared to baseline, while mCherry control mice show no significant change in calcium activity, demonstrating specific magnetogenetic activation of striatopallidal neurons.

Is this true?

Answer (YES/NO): YES